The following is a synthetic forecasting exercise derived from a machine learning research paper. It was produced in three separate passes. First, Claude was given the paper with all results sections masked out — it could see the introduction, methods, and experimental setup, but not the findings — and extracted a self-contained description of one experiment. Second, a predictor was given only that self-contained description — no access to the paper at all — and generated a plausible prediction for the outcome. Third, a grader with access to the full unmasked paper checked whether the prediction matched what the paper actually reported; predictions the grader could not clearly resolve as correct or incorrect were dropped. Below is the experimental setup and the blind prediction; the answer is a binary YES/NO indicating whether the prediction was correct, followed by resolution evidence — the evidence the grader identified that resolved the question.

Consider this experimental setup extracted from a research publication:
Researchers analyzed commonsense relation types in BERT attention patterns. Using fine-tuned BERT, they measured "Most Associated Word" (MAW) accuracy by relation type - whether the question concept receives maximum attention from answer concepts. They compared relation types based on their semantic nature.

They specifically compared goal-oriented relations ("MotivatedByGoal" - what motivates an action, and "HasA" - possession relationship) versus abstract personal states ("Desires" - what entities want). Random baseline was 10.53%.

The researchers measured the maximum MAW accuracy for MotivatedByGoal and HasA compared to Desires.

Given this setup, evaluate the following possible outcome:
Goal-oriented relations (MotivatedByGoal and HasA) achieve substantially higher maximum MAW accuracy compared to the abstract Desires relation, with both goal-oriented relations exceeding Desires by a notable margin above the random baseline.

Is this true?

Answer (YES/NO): YES